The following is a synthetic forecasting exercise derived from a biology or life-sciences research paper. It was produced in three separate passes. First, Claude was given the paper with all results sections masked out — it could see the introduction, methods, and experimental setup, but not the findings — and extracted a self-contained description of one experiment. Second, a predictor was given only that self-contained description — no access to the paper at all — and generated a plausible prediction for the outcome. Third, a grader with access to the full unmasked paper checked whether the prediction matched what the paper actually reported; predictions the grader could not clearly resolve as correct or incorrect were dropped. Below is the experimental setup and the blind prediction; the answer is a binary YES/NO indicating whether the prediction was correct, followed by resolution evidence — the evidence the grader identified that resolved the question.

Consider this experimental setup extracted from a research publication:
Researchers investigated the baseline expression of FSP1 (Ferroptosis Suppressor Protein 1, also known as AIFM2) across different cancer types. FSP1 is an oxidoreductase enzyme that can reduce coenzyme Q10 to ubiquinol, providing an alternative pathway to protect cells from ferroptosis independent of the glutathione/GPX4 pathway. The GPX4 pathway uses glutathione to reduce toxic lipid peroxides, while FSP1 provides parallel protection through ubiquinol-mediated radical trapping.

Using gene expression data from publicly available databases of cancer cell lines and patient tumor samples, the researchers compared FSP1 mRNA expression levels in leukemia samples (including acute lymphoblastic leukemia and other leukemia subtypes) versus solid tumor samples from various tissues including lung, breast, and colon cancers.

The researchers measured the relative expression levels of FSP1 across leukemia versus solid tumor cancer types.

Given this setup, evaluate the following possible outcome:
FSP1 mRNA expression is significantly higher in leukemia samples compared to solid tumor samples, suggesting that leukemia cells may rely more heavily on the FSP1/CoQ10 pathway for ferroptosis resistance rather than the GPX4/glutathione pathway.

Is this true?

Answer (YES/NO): NO